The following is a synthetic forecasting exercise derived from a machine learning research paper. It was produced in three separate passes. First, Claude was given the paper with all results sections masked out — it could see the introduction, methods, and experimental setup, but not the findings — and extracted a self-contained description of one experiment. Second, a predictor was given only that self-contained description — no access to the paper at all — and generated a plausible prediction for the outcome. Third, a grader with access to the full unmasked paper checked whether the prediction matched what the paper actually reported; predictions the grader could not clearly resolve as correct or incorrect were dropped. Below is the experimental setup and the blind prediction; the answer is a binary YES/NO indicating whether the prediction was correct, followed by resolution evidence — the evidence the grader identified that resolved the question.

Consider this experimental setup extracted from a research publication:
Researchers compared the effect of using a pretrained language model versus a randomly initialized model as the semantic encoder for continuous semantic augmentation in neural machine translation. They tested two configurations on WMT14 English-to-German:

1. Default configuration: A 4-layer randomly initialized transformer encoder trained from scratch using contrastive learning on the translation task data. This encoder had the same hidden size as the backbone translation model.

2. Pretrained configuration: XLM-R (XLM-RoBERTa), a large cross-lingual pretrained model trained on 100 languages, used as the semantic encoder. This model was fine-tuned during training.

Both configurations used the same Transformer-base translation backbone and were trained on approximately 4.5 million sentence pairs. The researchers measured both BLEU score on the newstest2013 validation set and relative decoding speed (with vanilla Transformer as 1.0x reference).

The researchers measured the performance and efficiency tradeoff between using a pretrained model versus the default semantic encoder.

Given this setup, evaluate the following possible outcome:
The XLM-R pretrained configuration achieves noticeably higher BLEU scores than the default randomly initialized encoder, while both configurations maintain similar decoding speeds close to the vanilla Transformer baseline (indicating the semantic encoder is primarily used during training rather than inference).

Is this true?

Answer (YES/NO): NO